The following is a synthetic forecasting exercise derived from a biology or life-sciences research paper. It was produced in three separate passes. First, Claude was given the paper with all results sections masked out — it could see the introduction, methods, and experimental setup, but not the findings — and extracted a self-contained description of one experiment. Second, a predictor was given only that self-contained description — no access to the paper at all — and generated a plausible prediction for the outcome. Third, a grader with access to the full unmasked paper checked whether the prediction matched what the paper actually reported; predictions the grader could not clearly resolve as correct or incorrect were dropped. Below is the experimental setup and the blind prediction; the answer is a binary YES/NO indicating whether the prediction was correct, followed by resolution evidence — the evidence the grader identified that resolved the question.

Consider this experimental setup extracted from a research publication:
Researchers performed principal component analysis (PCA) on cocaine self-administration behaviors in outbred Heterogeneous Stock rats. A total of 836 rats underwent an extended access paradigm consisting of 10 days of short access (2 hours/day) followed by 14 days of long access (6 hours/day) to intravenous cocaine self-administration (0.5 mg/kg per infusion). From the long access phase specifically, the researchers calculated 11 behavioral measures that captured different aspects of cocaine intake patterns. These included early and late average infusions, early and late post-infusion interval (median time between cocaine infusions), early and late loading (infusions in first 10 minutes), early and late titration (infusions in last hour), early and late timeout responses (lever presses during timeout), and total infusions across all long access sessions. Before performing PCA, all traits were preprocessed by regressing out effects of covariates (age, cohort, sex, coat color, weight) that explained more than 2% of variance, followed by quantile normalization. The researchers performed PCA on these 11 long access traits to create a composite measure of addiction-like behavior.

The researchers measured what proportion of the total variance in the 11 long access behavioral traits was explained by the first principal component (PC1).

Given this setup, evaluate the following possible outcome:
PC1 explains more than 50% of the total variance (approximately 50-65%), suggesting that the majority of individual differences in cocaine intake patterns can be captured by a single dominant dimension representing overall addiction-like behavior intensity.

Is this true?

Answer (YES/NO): YES